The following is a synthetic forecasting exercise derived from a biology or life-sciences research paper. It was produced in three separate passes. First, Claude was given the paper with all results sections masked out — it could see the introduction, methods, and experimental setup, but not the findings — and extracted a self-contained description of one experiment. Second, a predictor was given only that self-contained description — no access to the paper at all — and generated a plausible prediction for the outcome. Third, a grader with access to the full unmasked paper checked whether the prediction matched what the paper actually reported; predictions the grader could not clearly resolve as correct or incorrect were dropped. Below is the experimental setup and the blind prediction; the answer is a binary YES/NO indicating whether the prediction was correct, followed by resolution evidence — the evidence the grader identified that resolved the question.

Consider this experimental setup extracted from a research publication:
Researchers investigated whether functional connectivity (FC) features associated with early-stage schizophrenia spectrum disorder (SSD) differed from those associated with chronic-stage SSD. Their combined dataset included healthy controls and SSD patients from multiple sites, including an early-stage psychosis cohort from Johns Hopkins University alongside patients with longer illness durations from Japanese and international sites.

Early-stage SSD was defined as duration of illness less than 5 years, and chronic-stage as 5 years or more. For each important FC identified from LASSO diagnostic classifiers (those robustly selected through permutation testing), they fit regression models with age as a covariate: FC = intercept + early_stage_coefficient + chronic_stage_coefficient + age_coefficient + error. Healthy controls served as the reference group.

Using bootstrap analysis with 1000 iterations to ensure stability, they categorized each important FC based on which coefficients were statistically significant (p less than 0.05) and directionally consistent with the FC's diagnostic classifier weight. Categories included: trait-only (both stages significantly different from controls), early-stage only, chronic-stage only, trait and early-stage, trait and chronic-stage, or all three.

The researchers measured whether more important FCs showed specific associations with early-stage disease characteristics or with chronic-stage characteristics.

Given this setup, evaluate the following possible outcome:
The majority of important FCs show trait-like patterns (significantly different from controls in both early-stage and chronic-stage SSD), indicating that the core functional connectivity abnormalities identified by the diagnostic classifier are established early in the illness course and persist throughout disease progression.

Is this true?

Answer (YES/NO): NO